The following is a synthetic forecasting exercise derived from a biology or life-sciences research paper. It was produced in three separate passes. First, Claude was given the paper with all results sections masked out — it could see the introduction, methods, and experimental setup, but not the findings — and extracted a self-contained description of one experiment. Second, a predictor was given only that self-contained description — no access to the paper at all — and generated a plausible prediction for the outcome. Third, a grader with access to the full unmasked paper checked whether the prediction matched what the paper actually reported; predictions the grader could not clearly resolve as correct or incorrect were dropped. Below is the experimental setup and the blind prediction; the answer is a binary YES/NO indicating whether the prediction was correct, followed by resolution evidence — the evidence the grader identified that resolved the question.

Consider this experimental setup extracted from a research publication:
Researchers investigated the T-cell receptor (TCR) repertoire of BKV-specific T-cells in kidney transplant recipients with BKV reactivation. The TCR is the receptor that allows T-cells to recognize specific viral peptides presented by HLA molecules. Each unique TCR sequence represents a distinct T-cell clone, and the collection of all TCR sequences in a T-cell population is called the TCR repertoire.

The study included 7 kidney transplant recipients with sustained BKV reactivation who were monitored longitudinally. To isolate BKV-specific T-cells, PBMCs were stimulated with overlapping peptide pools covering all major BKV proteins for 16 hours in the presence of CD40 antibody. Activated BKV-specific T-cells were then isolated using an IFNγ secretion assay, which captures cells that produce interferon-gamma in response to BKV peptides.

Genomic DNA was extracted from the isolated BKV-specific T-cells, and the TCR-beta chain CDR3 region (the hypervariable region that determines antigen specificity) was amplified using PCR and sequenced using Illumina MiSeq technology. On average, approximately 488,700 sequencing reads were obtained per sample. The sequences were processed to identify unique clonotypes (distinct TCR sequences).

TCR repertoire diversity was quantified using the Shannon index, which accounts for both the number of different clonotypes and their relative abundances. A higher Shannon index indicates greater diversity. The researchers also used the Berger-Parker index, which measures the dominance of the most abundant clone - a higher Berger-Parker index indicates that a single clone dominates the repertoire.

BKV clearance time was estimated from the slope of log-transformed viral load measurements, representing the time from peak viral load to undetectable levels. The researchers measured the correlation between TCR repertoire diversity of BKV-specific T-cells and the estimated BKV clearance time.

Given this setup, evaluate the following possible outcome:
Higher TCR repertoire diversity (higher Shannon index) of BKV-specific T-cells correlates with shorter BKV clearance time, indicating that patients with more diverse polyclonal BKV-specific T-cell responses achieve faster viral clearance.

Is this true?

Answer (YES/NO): NO